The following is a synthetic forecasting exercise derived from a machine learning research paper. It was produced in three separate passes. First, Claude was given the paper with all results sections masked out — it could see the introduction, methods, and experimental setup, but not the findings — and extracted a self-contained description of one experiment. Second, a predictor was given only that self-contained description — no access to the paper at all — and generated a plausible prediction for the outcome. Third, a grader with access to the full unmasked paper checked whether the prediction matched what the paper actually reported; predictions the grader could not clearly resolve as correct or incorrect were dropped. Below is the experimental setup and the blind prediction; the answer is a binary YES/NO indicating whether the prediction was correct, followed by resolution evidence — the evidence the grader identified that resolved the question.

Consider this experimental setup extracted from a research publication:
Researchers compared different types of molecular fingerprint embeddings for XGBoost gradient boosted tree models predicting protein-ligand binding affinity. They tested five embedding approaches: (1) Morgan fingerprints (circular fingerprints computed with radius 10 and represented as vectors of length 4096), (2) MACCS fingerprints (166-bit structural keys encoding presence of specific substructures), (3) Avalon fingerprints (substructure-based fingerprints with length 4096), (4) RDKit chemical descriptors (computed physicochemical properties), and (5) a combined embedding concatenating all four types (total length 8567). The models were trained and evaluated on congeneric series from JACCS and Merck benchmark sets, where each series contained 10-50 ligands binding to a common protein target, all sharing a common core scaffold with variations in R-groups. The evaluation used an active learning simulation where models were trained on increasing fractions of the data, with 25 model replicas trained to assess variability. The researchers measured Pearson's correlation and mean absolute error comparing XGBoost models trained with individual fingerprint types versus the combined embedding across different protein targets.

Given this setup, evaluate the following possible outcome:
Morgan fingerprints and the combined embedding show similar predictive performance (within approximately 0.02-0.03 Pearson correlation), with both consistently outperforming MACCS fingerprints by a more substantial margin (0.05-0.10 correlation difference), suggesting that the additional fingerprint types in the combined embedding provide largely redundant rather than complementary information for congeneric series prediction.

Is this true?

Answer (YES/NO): NO